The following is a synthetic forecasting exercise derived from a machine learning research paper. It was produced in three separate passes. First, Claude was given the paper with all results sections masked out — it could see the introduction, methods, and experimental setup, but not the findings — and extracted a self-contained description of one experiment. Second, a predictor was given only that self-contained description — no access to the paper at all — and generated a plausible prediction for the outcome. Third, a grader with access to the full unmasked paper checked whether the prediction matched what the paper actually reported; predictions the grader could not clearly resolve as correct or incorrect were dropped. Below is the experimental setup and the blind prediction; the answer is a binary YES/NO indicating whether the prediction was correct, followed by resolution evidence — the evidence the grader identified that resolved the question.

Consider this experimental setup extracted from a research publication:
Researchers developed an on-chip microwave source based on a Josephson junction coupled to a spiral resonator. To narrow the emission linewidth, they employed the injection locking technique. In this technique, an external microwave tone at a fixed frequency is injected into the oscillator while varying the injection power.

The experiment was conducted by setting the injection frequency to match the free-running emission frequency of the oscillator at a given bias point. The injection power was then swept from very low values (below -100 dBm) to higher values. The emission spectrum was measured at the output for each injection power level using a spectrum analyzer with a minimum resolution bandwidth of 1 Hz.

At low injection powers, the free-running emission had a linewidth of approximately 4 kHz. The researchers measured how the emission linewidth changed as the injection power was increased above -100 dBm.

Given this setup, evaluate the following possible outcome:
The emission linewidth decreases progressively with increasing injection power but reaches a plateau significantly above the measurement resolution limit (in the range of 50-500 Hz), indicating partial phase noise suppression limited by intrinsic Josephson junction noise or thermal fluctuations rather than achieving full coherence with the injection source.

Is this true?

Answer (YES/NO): NO